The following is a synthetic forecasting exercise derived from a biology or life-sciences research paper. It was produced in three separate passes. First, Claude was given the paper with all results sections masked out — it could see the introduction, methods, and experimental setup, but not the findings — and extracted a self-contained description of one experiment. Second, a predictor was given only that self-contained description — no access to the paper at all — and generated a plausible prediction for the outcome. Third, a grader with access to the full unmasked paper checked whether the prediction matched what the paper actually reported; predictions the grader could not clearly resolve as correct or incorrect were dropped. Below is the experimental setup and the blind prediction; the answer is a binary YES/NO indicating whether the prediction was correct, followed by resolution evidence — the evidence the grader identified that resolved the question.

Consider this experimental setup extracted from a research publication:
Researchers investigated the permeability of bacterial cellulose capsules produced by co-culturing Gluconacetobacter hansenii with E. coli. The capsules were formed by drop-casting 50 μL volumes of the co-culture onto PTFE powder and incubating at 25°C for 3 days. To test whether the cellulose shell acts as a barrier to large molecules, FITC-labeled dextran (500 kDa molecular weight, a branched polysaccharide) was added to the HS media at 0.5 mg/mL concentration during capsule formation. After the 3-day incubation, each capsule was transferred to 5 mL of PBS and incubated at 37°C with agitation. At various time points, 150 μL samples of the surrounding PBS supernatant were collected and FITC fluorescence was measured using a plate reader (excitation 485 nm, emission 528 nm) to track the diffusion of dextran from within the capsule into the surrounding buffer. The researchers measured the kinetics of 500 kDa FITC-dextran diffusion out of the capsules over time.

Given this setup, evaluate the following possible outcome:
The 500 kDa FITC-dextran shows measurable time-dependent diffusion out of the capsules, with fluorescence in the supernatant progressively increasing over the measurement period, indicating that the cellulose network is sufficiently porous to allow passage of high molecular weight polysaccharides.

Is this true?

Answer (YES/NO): YES